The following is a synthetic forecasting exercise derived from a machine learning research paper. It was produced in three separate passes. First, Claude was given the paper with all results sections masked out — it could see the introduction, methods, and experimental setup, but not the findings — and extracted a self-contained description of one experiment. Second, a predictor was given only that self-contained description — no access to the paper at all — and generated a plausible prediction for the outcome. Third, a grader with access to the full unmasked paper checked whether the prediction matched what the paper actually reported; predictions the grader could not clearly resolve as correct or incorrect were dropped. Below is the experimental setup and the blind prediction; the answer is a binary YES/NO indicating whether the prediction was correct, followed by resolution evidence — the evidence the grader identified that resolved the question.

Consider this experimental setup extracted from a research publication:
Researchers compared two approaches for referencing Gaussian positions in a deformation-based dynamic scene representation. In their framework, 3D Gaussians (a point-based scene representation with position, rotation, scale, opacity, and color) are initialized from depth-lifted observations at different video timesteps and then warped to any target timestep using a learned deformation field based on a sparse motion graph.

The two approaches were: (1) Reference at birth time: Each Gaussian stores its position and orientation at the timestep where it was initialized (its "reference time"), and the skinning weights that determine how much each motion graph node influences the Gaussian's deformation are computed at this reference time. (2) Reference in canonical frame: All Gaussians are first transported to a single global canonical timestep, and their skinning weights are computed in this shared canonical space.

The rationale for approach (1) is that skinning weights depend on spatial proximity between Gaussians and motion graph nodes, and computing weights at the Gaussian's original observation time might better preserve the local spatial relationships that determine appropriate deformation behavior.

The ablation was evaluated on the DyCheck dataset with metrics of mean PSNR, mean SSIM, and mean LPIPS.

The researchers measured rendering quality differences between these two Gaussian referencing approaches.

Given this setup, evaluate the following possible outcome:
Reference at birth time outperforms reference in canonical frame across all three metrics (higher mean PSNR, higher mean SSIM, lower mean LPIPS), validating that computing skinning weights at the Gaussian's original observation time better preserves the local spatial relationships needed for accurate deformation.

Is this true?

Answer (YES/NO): YES